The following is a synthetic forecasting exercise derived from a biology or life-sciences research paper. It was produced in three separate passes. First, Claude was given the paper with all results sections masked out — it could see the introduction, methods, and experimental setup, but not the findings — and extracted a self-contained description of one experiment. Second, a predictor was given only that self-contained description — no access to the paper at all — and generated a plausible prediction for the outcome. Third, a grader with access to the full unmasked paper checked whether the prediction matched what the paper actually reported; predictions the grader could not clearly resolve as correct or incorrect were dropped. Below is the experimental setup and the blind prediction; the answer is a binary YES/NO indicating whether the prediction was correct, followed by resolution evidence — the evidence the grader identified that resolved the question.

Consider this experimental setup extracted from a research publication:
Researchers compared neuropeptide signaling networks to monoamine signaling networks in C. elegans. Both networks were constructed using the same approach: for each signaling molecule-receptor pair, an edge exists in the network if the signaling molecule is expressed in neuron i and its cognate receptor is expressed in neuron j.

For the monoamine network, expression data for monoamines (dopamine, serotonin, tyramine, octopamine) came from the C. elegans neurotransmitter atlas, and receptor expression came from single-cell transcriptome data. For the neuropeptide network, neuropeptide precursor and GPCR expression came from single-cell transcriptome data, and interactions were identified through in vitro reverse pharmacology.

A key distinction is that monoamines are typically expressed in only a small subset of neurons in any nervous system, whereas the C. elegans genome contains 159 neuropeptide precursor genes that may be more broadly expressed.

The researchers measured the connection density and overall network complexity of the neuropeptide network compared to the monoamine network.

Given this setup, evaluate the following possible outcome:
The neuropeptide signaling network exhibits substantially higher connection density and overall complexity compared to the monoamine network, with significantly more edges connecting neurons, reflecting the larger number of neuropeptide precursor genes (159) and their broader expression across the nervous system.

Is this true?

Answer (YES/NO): YES